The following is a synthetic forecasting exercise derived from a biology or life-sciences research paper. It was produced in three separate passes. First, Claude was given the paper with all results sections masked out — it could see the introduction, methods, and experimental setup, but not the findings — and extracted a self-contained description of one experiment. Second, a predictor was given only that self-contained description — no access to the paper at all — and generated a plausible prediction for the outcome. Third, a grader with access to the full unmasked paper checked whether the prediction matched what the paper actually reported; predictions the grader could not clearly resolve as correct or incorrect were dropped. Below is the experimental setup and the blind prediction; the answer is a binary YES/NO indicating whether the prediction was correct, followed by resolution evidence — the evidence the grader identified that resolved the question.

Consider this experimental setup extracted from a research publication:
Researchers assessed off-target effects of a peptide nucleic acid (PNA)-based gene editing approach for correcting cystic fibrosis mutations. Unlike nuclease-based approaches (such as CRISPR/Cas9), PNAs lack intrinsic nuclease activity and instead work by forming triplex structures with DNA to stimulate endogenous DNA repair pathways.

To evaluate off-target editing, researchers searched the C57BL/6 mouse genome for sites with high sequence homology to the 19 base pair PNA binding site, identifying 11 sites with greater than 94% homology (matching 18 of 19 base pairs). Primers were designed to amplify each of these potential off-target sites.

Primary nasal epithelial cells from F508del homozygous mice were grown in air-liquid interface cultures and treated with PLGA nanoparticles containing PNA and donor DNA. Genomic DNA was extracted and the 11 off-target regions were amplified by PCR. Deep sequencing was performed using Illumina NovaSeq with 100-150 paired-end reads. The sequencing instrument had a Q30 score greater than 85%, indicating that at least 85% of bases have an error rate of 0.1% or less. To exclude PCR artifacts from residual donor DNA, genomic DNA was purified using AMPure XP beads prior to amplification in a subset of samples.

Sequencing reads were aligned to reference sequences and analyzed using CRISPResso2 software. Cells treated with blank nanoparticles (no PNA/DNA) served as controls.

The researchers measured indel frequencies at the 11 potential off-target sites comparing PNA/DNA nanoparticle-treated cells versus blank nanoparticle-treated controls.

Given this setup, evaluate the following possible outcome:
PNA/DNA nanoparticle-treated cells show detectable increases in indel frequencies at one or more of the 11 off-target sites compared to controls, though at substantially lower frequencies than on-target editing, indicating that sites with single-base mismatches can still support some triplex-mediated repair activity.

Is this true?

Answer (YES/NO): NO